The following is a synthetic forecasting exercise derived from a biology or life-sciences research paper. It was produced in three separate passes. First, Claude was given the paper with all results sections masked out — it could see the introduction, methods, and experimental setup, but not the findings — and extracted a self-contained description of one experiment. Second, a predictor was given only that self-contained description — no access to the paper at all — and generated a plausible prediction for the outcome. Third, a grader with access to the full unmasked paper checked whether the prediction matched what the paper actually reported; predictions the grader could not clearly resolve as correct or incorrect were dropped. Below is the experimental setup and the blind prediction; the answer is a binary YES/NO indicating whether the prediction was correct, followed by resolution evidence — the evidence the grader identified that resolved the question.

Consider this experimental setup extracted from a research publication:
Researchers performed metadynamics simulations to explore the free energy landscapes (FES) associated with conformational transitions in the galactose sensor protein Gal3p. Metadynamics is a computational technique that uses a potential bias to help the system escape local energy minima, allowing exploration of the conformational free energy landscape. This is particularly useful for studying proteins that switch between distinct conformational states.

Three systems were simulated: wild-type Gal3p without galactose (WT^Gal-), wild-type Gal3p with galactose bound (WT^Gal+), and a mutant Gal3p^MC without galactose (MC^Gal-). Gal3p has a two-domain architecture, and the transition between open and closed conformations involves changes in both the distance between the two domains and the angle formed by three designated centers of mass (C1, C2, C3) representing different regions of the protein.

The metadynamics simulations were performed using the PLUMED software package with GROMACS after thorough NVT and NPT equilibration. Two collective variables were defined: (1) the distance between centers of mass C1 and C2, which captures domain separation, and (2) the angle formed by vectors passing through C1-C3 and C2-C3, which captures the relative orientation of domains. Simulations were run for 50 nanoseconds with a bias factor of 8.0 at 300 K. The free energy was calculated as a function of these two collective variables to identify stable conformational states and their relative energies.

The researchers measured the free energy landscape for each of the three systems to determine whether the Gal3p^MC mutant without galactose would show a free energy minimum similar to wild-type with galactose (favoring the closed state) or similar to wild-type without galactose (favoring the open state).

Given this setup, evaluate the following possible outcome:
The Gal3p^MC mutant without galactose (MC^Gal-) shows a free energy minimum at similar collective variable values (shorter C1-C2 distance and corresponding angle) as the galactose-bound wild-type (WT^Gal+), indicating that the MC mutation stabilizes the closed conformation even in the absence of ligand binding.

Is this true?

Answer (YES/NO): YES